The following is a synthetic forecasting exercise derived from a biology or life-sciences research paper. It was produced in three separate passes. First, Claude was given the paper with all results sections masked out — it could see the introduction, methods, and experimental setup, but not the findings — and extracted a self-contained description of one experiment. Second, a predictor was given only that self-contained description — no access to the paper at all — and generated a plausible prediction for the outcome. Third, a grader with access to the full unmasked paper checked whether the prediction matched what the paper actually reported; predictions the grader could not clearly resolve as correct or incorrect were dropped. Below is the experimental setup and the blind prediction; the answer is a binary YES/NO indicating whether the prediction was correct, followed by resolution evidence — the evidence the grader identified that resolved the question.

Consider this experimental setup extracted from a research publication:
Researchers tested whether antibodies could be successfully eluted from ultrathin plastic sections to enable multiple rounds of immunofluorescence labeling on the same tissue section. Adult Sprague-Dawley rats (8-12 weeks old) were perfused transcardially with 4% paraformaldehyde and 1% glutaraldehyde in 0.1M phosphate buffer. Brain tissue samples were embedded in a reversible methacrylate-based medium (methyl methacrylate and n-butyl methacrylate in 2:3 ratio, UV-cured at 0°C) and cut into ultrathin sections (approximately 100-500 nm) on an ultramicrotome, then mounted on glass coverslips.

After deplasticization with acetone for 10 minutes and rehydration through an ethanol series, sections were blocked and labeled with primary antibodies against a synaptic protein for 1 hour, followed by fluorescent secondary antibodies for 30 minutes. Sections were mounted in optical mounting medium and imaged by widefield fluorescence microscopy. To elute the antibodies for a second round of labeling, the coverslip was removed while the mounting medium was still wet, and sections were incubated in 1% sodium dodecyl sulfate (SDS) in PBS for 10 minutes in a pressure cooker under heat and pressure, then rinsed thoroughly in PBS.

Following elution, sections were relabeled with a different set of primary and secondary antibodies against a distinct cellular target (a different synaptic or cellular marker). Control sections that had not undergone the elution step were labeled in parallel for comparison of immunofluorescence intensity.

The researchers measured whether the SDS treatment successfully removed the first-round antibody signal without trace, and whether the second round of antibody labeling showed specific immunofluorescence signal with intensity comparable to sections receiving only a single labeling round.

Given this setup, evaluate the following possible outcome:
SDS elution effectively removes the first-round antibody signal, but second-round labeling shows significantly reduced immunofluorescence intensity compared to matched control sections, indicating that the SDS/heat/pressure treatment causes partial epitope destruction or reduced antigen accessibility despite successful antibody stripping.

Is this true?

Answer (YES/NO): NO